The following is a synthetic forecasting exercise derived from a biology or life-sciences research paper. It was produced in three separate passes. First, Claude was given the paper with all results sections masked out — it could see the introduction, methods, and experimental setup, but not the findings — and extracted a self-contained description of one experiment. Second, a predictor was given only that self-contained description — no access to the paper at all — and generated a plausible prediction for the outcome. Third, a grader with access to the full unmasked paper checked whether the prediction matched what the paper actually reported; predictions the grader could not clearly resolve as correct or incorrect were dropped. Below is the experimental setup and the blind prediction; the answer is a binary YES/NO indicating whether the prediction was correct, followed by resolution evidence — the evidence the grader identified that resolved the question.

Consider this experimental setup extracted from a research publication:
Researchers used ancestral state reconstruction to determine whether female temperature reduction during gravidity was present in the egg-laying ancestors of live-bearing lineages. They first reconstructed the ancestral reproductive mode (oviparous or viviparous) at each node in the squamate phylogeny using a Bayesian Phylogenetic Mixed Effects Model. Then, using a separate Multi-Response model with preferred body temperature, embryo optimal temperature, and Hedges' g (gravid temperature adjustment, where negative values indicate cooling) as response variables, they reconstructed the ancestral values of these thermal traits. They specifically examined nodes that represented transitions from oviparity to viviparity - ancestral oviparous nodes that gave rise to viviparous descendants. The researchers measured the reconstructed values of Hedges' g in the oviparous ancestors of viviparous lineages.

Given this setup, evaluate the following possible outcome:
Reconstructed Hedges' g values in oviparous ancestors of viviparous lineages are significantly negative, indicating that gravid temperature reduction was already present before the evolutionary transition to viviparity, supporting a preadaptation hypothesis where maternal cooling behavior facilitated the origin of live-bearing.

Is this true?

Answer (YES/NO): YES